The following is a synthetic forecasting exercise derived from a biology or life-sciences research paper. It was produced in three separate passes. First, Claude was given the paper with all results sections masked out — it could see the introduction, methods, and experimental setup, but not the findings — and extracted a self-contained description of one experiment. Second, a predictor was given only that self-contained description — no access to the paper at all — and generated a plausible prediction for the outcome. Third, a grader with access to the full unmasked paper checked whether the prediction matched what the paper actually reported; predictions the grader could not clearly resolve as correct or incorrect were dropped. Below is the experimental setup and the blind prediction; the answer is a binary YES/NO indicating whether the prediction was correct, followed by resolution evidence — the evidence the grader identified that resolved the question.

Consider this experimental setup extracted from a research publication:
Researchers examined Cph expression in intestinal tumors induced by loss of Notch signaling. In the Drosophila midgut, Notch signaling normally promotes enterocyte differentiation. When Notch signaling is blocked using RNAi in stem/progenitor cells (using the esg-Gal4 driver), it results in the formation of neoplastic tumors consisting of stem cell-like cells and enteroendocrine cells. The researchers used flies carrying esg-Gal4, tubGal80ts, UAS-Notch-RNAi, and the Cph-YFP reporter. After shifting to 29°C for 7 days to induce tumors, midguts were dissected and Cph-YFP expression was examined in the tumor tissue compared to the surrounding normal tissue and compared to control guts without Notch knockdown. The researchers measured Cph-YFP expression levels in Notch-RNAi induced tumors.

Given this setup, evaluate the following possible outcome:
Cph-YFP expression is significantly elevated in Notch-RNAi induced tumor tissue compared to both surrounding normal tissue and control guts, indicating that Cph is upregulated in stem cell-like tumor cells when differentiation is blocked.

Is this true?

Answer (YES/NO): YES